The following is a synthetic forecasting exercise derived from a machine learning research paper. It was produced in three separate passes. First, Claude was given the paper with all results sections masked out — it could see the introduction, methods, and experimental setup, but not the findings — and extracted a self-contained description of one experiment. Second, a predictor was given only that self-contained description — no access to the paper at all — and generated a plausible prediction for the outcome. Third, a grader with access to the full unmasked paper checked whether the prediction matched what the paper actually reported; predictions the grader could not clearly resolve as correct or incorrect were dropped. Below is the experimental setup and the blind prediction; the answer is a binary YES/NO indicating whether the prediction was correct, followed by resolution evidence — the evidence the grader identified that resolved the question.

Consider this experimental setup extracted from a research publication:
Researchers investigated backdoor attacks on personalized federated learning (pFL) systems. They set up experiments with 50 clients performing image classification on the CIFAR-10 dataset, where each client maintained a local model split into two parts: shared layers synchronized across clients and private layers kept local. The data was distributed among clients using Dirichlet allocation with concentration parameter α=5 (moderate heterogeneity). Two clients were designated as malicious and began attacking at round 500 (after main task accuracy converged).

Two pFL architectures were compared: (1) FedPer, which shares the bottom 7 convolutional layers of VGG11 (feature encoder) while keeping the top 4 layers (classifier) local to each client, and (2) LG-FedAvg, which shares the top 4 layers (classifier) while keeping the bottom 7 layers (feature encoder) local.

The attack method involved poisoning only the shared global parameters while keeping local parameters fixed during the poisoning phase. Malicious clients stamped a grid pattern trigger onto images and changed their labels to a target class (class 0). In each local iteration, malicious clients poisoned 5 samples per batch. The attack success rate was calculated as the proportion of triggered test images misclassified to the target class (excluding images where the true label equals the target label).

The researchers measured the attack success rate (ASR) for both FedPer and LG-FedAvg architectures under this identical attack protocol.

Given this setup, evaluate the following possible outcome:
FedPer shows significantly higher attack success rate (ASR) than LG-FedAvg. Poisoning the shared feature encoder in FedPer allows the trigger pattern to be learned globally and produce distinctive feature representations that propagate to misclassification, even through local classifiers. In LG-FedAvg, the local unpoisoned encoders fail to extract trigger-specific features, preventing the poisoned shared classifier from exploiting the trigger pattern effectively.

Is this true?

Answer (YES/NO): YES